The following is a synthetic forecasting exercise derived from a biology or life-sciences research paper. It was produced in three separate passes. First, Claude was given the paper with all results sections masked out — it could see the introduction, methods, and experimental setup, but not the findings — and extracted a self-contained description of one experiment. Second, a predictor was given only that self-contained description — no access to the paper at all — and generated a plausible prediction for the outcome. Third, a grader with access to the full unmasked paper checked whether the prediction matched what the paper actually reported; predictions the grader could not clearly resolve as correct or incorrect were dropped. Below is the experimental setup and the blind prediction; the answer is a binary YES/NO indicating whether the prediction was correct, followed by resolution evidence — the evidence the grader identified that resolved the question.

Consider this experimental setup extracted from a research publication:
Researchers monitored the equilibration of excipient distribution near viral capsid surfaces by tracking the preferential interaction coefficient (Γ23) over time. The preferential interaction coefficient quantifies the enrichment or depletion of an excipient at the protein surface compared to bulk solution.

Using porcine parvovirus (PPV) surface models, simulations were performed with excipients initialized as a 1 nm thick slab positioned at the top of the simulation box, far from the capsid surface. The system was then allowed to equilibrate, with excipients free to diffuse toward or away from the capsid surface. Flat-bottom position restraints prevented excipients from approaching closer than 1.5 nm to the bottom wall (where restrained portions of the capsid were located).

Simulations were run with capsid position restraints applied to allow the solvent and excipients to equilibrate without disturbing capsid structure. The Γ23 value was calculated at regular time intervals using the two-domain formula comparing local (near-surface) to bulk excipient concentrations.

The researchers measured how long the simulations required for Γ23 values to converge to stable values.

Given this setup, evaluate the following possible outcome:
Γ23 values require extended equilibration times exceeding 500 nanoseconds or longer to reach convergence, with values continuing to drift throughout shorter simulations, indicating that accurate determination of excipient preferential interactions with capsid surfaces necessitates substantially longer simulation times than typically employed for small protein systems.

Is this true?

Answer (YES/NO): NO